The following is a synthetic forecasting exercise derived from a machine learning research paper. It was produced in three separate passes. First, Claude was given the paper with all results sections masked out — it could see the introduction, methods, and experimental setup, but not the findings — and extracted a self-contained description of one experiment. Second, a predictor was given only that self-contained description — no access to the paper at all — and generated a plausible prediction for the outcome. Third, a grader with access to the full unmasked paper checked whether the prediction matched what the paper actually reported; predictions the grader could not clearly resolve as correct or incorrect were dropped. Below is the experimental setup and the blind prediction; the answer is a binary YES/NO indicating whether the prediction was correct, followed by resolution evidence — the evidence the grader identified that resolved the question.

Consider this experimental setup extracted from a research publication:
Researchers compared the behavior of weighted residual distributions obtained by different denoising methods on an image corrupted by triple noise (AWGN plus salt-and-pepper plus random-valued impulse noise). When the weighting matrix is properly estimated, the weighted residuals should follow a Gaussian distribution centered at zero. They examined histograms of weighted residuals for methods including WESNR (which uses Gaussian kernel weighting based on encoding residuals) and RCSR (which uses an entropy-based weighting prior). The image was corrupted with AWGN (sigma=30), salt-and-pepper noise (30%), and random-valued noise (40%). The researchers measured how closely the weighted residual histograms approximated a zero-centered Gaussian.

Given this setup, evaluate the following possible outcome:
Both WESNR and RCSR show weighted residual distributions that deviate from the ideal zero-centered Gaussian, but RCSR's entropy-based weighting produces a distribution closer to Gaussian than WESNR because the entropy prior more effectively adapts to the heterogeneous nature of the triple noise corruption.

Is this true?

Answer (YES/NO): NO